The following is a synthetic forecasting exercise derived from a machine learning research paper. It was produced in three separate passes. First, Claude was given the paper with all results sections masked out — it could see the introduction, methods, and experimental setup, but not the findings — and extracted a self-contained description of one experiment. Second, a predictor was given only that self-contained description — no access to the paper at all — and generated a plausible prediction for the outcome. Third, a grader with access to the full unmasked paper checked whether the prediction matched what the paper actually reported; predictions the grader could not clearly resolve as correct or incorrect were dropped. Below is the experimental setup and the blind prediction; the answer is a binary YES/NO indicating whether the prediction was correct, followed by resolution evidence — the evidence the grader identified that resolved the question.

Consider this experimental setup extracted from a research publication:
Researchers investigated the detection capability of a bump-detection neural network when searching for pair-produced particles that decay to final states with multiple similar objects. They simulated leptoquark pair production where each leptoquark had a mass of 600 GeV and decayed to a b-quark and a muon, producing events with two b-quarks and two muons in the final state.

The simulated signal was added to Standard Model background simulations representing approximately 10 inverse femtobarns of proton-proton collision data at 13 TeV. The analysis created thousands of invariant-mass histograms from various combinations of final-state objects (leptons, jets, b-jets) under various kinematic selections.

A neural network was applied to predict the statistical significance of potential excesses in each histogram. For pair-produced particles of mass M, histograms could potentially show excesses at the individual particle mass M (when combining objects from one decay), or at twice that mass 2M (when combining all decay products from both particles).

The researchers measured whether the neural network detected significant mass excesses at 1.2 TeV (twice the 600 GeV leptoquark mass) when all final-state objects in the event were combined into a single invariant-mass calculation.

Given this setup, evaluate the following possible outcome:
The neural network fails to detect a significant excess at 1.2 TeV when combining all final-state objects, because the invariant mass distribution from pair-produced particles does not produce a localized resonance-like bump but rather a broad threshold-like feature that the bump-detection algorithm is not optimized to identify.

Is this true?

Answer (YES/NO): NO